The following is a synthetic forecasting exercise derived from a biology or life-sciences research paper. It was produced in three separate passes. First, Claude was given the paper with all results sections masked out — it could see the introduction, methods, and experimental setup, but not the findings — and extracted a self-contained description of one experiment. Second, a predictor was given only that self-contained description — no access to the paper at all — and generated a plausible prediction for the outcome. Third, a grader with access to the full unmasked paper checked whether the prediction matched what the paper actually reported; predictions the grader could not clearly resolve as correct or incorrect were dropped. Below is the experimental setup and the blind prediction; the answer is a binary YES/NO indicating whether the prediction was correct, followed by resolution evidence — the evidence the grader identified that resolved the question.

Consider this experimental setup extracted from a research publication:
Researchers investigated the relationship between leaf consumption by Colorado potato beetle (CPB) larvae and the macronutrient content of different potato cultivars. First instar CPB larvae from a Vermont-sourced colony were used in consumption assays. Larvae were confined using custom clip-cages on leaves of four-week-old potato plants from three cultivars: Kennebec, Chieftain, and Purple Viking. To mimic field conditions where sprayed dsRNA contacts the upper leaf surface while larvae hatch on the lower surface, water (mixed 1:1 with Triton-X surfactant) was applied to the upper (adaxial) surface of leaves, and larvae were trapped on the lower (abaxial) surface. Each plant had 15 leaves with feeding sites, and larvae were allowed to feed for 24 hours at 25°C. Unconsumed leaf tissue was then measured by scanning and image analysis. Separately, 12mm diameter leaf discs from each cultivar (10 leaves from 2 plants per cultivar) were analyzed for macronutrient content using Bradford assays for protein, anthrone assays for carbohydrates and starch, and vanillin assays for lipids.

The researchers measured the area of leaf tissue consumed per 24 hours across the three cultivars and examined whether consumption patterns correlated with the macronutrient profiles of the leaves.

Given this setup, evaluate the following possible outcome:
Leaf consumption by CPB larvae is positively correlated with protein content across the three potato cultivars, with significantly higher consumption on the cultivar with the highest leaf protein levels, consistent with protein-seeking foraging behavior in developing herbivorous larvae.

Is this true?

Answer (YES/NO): NO